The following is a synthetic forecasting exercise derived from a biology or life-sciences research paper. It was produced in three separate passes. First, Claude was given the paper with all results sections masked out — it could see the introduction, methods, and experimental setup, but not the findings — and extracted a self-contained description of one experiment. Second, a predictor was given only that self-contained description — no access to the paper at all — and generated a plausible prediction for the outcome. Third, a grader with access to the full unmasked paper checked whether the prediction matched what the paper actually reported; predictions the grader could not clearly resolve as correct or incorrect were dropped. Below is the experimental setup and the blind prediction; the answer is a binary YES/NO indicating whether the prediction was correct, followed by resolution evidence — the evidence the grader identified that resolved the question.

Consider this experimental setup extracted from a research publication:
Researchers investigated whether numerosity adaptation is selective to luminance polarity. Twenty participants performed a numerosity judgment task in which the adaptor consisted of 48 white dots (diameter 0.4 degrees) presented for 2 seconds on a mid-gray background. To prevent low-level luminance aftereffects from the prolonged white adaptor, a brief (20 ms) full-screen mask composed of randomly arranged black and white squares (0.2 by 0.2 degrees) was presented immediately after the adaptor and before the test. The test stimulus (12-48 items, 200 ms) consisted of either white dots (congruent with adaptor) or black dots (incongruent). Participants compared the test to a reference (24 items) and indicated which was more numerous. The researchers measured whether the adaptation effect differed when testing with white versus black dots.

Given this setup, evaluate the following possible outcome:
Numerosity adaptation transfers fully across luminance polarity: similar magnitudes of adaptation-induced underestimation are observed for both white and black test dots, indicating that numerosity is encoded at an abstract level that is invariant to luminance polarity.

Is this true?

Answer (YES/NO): NO